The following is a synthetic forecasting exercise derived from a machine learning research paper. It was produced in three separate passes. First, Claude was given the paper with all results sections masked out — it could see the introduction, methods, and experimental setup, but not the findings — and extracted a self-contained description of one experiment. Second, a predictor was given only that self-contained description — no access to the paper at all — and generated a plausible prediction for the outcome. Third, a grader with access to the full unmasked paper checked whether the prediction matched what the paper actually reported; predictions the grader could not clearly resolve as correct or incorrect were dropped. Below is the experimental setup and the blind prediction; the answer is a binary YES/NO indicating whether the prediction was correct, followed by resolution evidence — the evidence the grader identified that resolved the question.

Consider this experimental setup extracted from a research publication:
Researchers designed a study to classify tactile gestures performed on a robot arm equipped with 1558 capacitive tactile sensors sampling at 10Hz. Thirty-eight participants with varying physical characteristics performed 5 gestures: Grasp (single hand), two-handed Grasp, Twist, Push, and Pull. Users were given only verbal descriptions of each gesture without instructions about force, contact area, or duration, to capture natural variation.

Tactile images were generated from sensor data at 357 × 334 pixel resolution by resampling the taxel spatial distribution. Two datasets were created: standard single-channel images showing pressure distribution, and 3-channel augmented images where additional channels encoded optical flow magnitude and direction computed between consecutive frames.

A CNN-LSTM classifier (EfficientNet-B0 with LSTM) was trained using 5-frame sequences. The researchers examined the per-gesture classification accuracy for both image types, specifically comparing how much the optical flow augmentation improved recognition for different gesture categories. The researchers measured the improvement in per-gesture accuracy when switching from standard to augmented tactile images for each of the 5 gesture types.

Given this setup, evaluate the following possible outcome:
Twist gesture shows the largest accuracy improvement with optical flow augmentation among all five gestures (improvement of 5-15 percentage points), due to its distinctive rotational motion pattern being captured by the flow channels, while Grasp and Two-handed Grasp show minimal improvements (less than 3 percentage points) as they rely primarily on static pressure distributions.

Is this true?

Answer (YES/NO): NO